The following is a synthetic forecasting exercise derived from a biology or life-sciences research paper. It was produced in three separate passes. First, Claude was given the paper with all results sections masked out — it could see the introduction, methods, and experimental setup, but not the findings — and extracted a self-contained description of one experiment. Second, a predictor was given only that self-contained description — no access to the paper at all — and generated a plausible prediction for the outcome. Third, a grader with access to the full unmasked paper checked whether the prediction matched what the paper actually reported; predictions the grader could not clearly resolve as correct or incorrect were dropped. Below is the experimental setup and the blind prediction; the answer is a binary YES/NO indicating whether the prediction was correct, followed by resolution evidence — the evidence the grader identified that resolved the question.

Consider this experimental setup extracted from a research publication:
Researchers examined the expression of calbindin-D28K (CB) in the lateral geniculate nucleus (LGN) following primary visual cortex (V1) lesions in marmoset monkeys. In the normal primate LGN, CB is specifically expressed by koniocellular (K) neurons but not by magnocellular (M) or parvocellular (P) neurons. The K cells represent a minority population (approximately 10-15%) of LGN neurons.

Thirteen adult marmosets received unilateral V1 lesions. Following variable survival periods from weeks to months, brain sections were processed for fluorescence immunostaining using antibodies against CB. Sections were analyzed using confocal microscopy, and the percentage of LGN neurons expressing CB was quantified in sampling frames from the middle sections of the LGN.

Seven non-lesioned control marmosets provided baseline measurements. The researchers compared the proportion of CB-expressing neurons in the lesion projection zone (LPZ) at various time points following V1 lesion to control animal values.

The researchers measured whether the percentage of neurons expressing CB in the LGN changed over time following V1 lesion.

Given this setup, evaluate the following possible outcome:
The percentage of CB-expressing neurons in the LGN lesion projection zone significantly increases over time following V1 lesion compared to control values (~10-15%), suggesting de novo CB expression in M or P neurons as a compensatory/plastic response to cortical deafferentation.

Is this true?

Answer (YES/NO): NO